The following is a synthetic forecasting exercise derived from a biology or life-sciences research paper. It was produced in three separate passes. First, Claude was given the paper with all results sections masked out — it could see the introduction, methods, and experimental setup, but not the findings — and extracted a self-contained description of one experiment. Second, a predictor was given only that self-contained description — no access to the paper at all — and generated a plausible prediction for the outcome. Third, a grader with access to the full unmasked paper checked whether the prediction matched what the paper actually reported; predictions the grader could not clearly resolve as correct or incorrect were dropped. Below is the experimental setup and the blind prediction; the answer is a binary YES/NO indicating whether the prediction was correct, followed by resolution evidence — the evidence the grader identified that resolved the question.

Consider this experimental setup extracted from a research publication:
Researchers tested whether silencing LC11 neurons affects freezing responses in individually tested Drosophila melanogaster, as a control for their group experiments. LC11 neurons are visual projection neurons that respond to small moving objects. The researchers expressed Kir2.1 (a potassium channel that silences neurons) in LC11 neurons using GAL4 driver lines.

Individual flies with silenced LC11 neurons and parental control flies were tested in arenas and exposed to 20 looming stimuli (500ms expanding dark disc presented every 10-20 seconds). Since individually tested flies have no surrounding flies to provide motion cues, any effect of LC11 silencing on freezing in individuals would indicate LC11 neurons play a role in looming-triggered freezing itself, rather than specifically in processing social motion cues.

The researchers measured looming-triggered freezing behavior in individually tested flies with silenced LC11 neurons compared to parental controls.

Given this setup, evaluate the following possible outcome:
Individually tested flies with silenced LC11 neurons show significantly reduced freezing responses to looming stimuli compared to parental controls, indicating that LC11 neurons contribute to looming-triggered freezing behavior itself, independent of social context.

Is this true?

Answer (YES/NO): NO